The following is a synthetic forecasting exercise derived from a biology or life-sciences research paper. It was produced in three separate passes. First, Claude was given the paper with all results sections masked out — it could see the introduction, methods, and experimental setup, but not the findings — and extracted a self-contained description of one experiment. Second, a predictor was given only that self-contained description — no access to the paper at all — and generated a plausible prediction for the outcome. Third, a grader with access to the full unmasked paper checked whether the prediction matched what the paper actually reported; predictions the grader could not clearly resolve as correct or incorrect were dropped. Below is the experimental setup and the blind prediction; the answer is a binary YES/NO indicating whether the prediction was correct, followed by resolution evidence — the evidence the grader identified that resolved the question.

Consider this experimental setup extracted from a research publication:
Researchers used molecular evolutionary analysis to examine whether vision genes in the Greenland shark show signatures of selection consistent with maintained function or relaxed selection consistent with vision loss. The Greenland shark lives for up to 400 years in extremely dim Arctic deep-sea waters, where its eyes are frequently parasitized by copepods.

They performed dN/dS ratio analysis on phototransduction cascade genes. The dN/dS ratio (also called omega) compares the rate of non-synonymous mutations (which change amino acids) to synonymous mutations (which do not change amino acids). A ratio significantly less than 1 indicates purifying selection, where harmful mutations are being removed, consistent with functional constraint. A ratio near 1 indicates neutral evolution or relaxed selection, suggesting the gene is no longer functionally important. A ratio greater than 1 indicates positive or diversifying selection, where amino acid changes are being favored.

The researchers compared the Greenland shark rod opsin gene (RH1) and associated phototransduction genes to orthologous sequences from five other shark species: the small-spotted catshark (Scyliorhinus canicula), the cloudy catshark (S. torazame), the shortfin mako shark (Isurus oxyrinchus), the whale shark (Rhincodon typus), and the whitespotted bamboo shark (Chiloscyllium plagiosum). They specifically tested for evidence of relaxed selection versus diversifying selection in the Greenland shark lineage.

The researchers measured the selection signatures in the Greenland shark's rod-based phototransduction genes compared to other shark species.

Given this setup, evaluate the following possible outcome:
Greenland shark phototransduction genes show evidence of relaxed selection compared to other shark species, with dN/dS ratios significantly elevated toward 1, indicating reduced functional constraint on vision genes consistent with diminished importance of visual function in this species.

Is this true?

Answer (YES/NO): NO